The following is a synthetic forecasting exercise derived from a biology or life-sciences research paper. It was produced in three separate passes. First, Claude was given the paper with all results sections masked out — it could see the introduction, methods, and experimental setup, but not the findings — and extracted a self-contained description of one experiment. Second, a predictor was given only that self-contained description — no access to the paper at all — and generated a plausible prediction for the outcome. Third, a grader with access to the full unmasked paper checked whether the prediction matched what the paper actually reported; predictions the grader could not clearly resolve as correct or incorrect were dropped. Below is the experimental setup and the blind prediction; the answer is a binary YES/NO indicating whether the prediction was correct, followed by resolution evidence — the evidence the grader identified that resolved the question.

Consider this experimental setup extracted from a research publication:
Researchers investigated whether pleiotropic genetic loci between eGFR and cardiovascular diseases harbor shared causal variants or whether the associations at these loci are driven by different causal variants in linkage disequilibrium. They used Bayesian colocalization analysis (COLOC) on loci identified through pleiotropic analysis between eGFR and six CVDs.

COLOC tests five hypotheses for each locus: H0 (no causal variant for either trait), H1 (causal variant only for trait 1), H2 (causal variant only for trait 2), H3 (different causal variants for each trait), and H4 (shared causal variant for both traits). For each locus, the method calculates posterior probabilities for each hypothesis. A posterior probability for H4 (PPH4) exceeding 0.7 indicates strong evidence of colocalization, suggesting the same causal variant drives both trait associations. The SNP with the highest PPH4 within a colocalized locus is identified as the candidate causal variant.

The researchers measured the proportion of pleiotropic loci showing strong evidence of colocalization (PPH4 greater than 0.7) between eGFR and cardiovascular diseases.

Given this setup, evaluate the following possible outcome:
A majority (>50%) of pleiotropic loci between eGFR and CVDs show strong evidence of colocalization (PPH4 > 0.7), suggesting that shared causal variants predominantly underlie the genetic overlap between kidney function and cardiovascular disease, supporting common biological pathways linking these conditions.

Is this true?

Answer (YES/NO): NO